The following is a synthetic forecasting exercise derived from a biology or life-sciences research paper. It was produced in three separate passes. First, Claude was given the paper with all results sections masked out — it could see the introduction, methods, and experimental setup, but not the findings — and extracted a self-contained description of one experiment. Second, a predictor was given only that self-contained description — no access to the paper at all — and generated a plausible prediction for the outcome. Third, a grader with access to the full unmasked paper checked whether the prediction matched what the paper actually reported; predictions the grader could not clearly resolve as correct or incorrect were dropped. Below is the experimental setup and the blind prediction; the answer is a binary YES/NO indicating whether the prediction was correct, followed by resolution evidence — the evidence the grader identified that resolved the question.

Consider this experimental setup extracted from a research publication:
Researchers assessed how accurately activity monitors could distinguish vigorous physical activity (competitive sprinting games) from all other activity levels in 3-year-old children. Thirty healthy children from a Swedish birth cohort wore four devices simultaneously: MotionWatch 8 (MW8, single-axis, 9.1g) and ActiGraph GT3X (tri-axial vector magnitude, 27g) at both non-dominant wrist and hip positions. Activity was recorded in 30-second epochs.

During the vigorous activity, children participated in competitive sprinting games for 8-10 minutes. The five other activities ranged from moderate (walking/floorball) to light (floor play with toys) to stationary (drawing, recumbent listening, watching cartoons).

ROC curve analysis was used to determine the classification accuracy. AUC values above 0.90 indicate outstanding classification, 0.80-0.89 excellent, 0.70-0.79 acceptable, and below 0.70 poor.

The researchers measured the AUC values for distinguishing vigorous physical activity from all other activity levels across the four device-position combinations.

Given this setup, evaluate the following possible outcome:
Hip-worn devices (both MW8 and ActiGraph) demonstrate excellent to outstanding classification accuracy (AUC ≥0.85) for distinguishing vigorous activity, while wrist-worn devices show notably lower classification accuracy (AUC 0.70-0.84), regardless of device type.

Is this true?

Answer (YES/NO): NO